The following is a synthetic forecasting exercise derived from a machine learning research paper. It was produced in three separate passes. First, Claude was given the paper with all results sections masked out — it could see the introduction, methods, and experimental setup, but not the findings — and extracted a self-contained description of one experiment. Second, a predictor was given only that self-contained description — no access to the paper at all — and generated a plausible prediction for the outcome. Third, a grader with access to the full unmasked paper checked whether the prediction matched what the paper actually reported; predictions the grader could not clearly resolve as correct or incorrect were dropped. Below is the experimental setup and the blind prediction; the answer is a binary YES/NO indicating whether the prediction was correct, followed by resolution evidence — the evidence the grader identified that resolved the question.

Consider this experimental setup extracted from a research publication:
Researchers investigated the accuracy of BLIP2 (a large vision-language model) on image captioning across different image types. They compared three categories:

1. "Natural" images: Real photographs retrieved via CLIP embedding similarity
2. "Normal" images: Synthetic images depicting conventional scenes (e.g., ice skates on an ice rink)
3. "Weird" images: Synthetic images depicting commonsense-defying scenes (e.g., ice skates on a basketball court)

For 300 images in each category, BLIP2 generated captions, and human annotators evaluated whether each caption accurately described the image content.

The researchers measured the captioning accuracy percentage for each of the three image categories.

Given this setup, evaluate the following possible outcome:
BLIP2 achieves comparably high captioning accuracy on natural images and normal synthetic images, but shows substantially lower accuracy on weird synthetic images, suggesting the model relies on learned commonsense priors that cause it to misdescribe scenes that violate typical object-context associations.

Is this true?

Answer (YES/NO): YES